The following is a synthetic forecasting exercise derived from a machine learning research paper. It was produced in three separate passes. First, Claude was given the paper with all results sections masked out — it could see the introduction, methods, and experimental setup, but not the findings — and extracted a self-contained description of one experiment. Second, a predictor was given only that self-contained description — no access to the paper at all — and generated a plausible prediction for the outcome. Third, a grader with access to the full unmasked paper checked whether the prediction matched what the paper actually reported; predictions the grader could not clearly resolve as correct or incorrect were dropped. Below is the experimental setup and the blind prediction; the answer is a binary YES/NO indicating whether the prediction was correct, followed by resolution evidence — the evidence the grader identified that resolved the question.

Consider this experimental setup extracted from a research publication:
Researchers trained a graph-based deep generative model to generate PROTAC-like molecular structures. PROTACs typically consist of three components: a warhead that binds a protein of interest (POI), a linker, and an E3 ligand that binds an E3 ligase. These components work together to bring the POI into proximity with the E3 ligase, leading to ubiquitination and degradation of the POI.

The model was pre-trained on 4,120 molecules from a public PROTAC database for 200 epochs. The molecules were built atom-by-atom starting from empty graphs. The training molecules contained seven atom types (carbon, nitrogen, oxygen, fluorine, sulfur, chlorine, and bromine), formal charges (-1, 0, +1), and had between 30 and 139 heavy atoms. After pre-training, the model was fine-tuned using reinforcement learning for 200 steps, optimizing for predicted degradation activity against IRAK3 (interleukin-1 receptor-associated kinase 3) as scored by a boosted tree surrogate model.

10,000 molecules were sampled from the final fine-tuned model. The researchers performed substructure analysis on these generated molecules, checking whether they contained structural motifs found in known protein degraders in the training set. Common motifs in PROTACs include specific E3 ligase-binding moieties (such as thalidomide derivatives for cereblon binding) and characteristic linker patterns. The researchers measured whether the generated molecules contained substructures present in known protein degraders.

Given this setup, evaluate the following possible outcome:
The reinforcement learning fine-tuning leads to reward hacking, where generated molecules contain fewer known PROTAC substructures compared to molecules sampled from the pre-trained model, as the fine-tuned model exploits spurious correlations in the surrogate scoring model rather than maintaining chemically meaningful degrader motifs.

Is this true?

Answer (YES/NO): NO